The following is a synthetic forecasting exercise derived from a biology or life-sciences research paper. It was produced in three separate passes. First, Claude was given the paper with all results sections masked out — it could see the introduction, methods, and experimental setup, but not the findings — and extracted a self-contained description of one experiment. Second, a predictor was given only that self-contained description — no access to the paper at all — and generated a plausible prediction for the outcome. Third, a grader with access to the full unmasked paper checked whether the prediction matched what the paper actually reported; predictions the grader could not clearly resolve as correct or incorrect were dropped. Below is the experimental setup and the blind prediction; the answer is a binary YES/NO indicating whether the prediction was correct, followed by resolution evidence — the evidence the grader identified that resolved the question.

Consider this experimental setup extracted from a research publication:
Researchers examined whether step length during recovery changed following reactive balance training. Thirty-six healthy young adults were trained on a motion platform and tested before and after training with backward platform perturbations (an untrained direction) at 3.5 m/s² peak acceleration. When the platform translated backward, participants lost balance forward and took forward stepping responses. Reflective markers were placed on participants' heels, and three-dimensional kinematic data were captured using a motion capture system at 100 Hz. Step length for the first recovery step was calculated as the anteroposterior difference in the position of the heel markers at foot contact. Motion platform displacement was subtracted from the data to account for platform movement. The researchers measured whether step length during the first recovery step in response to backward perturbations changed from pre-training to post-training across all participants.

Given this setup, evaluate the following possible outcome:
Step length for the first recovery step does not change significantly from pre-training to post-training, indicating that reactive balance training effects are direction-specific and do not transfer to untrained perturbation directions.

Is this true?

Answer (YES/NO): NO